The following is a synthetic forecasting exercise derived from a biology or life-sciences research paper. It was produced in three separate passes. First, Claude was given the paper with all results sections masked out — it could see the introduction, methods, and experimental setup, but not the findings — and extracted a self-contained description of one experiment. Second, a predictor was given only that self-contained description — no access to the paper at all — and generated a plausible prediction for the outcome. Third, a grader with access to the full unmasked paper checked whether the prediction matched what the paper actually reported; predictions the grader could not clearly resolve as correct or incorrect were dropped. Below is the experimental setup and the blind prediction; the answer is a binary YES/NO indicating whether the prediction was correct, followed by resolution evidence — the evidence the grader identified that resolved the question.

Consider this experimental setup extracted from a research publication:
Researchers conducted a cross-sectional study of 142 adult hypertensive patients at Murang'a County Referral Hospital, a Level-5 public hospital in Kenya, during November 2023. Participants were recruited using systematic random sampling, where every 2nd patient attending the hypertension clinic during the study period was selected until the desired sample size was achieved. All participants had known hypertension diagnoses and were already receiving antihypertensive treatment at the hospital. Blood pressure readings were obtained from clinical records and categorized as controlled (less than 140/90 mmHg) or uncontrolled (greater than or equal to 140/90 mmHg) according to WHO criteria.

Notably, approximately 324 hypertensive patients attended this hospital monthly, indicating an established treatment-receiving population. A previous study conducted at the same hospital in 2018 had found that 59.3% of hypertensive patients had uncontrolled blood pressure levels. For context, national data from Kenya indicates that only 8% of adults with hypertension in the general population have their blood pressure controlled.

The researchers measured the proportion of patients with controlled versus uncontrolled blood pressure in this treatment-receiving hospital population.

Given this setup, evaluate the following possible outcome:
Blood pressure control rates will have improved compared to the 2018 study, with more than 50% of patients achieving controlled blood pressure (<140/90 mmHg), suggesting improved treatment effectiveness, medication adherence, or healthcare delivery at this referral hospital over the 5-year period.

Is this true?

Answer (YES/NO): NO